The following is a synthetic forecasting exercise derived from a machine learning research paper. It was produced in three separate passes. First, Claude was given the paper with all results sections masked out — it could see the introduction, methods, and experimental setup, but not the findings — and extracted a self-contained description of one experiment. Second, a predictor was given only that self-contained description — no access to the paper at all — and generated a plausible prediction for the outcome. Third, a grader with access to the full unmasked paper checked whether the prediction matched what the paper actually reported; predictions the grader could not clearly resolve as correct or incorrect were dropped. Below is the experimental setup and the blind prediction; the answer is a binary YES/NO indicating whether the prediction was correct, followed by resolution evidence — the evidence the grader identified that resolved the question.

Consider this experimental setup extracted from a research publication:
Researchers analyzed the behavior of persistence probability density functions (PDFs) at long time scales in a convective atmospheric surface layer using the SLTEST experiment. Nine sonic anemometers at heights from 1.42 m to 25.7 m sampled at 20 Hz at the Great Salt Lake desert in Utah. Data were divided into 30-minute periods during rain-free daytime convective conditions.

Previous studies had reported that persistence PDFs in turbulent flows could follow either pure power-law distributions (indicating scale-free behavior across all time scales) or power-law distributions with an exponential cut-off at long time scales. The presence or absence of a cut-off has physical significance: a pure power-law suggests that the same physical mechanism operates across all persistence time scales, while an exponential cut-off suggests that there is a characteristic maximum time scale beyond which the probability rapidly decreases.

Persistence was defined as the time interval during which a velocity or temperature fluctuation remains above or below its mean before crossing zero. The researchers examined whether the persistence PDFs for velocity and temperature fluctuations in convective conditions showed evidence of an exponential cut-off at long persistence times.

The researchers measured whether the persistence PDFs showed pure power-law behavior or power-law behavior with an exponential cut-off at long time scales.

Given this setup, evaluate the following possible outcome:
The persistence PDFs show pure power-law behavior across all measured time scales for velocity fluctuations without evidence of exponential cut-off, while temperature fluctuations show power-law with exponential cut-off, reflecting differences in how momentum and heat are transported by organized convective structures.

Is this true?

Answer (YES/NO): NO